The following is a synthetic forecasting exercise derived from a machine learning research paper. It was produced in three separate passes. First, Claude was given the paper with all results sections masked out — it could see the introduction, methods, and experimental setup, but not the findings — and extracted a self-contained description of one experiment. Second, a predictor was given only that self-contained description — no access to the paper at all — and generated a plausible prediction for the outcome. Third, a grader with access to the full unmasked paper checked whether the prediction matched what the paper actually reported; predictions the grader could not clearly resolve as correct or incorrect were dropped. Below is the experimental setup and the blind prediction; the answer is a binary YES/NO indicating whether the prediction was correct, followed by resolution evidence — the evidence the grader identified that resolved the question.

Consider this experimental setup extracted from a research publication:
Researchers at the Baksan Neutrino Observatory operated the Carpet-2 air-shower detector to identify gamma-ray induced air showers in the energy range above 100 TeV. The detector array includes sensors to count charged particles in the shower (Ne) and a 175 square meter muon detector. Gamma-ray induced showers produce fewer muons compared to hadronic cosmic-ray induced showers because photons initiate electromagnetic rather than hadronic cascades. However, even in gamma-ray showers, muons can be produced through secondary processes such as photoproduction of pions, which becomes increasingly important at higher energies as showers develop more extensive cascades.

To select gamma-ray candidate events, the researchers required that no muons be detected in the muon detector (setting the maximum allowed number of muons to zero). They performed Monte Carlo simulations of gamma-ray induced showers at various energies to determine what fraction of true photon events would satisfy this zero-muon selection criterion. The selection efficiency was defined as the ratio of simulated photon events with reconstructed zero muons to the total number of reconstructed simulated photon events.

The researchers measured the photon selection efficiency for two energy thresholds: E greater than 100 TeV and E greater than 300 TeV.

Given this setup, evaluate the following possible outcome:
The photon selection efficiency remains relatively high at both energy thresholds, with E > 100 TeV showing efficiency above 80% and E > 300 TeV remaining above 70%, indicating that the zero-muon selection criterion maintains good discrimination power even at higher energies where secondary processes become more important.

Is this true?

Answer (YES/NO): NO